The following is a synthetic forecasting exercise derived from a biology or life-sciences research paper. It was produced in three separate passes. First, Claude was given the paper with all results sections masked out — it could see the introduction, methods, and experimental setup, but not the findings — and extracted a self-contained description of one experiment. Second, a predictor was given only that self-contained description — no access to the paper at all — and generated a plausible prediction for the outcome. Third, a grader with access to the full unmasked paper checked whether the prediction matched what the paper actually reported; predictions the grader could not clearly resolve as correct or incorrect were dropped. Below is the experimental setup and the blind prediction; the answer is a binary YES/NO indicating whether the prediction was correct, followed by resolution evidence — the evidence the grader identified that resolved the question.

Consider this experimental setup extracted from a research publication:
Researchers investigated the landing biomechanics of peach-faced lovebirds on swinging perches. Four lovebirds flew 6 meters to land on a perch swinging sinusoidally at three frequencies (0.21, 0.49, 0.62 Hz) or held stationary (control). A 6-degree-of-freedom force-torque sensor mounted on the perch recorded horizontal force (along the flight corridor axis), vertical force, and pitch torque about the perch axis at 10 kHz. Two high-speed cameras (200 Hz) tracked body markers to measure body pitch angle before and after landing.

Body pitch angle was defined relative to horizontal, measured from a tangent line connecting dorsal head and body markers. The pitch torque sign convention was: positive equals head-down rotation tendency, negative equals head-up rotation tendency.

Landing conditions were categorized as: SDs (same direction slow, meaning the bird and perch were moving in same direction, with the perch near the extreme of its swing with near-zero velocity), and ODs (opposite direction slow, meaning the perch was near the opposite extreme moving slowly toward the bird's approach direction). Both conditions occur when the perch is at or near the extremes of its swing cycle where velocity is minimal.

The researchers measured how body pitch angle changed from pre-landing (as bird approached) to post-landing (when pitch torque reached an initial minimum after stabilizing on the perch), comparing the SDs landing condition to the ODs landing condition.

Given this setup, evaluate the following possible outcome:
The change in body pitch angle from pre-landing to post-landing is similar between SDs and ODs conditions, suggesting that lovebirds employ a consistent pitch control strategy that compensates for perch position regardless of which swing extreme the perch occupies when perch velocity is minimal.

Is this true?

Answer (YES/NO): NO